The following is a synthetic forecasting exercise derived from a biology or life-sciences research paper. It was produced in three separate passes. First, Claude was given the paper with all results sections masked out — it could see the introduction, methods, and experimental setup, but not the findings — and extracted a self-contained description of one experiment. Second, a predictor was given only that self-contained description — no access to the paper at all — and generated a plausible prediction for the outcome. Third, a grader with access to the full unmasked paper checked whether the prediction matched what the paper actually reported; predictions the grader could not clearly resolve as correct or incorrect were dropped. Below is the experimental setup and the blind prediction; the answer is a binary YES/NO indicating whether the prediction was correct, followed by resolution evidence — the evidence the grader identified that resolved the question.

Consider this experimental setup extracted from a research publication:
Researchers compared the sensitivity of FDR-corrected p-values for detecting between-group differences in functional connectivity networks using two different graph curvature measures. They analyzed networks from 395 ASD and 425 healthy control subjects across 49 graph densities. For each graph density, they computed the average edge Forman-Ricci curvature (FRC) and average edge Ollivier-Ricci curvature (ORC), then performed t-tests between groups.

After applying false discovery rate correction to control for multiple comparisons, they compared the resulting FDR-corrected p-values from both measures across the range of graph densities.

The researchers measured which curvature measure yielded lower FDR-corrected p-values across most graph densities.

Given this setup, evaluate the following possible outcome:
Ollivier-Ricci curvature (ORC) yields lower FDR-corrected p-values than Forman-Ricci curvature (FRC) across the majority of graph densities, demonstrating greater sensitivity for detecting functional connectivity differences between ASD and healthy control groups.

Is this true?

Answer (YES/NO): NO